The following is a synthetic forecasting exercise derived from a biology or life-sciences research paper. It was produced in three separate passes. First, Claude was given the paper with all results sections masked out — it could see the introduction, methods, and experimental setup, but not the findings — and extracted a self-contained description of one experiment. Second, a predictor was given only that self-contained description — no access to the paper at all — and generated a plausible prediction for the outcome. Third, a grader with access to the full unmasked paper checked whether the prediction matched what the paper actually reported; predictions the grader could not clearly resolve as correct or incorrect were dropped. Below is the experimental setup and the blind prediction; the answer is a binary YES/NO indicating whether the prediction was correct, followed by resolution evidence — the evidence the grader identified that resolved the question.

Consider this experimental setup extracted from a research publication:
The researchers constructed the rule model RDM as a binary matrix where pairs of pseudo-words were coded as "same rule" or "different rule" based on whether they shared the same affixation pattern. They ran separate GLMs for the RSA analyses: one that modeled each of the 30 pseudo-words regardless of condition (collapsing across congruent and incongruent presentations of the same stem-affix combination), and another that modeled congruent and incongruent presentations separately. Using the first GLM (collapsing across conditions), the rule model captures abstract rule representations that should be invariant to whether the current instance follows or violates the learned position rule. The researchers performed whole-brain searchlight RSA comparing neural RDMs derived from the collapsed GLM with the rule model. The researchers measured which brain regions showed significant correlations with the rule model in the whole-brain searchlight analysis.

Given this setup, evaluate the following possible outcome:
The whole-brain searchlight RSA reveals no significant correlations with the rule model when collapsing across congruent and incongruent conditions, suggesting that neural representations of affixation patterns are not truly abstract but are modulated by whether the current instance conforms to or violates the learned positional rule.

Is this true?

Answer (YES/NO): NO